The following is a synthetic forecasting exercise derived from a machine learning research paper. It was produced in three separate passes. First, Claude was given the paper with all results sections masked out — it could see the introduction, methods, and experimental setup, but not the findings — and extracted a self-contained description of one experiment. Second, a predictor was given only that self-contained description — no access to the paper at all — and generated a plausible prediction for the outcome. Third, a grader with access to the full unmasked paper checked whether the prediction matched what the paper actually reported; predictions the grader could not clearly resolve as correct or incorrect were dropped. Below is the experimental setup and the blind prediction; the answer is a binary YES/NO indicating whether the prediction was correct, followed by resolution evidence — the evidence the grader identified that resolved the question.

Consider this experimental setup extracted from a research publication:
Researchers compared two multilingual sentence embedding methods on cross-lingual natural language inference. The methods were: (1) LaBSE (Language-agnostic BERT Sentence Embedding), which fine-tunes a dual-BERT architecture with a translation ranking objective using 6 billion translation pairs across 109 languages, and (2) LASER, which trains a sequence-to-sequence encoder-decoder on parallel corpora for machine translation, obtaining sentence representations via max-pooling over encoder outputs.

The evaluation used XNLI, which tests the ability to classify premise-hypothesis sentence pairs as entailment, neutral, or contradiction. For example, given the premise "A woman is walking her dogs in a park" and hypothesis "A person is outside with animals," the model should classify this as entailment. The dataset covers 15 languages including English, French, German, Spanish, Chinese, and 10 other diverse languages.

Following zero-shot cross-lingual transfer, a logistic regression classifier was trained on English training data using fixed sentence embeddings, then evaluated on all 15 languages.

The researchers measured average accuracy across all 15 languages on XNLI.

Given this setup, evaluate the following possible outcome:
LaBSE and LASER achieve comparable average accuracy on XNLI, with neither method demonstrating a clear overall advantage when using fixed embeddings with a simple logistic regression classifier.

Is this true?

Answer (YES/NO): NO